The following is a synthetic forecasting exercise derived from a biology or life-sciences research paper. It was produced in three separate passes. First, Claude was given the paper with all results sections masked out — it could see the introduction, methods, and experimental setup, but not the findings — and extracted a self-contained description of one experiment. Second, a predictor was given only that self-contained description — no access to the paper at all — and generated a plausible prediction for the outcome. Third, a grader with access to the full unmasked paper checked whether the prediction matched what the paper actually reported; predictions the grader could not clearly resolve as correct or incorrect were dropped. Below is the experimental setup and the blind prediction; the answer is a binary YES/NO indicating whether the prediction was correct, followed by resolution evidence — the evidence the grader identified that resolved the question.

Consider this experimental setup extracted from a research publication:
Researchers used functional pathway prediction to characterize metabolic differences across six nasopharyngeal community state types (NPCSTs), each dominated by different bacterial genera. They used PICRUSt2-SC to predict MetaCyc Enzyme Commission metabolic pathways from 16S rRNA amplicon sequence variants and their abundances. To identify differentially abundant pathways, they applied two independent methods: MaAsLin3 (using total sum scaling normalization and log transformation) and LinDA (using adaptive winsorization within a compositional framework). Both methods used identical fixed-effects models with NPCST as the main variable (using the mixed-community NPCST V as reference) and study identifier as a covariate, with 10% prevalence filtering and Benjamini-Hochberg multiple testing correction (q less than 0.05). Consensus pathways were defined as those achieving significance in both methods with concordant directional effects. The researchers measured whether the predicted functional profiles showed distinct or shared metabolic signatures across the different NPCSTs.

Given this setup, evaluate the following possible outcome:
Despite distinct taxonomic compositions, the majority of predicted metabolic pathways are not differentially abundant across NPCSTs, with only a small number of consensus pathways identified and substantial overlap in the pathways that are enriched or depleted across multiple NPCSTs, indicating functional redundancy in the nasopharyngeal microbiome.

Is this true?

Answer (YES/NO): NO